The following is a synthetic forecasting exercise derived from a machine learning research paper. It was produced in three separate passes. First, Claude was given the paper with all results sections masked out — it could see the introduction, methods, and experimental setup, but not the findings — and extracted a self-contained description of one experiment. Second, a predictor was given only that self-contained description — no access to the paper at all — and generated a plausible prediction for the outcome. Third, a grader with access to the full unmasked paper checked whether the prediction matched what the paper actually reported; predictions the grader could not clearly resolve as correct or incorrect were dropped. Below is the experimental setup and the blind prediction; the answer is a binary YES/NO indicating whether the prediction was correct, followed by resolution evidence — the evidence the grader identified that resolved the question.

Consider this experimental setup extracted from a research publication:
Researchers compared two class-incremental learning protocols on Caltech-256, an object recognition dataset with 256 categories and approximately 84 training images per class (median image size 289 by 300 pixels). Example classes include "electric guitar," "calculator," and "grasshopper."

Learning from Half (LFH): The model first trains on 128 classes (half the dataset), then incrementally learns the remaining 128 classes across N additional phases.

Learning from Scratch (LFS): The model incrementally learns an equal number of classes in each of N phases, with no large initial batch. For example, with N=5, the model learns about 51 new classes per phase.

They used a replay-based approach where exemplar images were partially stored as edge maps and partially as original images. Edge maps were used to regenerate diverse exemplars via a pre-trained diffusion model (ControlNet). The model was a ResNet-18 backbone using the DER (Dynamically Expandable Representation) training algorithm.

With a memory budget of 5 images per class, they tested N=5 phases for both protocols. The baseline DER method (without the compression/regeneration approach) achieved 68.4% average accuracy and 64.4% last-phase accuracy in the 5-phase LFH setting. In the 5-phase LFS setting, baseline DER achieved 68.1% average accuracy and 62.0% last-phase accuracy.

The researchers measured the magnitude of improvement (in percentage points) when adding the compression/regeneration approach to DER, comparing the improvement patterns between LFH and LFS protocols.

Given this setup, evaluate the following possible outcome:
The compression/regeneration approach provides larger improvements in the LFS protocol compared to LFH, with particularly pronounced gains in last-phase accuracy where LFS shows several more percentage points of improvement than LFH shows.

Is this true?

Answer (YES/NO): YES